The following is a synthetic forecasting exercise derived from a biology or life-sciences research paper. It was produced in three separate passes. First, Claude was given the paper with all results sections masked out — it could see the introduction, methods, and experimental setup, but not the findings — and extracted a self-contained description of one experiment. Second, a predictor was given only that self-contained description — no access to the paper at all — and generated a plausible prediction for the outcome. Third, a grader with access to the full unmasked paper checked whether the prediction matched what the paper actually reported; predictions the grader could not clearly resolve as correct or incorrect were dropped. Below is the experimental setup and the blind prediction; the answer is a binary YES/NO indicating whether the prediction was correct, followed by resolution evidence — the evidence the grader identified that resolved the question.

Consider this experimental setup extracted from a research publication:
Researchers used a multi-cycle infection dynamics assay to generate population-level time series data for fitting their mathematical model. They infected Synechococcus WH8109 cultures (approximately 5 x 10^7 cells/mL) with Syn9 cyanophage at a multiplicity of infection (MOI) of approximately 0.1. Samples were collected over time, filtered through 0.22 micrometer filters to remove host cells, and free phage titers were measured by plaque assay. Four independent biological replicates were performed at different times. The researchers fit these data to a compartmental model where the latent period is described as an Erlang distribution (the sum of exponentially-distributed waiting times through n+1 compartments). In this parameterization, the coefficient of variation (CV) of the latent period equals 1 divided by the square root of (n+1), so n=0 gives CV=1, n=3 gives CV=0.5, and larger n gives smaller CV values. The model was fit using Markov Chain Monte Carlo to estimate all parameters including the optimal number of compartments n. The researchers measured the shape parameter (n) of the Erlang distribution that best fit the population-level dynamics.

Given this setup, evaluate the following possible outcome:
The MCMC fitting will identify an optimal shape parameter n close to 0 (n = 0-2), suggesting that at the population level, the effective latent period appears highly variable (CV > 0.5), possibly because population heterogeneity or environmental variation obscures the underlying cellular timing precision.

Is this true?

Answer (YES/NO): NO